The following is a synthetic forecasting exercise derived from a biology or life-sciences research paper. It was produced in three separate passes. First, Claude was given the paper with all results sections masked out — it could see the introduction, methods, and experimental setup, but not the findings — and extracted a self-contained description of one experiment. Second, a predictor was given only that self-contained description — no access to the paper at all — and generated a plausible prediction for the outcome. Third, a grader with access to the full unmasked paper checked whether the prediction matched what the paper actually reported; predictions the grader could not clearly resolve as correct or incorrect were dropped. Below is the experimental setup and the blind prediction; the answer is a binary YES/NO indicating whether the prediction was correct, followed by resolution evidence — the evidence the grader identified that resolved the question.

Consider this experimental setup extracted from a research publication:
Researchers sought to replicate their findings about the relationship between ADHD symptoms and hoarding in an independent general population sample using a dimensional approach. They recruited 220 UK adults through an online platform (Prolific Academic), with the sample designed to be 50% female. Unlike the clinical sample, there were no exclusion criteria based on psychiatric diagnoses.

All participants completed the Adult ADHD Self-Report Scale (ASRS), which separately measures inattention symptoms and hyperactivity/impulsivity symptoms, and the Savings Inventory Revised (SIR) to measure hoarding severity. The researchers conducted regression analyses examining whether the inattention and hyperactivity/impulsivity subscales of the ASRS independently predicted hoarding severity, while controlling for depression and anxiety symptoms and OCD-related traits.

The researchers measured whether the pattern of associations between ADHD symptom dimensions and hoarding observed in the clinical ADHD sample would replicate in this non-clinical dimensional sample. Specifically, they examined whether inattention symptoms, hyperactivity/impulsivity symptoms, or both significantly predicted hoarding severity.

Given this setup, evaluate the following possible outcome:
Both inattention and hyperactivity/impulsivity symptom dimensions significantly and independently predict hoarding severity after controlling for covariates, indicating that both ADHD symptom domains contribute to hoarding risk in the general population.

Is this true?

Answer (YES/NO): NO